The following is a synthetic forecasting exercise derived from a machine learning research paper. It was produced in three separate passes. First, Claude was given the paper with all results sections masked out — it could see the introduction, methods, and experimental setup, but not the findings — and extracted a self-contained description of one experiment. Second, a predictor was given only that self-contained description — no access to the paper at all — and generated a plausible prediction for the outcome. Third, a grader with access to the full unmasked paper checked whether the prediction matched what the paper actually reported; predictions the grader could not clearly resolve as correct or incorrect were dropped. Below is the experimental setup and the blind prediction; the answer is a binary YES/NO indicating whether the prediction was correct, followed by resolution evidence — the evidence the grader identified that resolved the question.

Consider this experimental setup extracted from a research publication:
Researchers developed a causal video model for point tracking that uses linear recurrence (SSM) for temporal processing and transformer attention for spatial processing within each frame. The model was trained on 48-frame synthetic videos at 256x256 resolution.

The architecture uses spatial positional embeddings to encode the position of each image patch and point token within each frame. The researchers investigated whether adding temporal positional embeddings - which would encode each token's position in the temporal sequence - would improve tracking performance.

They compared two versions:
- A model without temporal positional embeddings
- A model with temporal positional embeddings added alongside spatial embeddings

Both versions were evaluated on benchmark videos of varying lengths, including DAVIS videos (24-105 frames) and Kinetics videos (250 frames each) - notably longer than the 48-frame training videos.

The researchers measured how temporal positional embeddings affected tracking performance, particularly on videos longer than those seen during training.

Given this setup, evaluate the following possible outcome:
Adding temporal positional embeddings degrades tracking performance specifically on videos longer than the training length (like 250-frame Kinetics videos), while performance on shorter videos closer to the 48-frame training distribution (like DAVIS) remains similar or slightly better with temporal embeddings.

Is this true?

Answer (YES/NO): NO